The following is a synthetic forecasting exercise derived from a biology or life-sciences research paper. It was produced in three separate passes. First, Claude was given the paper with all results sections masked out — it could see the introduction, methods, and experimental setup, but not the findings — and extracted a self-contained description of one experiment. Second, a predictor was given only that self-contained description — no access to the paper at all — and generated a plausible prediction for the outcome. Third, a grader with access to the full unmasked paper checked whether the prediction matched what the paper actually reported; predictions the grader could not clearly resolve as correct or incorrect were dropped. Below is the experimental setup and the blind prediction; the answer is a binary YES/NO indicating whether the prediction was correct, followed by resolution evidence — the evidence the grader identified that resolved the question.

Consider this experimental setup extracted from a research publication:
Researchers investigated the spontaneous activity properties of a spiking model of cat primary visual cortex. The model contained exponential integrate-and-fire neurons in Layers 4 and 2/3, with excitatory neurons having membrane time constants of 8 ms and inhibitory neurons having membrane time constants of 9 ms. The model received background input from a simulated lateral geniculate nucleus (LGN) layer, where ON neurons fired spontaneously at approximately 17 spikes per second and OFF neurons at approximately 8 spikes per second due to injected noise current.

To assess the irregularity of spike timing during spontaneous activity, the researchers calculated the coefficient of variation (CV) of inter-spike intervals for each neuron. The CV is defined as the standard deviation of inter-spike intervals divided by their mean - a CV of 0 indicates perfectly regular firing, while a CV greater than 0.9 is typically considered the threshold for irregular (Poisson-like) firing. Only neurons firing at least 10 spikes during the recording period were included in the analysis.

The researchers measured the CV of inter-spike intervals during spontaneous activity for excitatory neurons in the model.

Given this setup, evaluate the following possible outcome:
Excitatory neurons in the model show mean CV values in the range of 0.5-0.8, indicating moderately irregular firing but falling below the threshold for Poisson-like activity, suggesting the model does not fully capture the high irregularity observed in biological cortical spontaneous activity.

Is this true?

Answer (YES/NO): NO